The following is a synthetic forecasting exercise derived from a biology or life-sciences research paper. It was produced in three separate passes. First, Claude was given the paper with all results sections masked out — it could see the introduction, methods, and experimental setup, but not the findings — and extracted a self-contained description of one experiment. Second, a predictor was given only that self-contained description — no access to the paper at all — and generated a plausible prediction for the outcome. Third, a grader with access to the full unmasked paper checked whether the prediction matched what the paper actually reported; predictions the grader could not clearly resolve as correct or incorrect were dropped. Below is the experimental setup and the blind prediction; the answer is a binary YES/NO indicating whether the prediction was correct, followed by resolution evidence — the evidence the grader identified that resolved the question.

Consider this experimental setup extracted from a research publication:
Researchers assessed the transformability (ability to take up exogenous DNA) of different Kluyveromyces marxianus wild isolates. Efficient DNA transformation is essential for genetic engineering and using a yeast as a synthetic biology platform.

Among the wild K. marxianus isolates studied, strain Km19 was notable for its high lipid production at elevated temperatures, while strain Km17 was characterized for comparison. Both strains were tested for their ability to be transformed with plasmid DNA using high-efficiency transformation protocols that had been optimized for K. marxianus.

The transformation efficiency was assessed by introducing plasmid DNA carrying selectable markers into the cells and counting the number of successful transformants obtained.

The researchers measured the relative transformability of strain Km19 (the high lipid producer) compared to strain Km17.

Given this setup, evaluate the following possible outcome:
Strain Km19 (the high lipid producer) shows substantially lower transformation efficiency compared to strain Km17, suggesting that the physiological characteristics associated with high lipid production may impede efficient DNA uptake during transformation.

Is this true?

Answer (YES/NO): YES